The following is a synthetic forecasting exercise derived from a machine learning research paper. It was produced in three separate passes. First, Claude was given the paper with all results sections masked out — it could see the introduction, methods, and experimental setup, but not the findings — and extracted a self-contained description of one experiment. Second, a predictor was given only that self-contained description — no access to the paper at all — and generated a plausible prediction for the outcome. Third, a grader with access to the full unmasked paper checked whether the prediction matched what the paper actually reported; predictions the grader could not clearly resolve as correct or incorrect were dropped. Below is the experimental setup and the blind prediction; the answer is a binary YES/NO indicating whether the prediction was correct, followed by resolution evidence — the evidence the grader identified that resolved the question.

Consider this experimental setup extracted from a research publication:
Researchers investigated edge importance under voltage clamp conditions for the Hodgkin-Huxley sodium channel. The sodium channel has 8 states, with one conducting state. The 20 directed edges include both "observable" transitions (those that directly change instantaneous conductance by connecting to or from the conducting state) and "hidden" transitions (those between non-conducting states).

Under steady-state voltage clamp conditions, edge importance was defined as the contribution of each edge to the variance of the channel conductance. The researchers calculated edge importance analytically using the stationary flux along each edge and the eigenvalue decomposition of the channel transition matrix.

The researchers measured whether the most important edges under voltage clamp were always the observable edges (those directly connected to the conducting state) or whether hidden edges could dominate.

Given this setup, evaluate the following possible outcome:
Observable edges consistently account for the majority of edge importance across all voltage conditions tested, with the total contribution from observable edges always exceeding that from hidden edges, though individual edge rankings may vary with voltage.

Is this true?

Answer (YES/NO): NO